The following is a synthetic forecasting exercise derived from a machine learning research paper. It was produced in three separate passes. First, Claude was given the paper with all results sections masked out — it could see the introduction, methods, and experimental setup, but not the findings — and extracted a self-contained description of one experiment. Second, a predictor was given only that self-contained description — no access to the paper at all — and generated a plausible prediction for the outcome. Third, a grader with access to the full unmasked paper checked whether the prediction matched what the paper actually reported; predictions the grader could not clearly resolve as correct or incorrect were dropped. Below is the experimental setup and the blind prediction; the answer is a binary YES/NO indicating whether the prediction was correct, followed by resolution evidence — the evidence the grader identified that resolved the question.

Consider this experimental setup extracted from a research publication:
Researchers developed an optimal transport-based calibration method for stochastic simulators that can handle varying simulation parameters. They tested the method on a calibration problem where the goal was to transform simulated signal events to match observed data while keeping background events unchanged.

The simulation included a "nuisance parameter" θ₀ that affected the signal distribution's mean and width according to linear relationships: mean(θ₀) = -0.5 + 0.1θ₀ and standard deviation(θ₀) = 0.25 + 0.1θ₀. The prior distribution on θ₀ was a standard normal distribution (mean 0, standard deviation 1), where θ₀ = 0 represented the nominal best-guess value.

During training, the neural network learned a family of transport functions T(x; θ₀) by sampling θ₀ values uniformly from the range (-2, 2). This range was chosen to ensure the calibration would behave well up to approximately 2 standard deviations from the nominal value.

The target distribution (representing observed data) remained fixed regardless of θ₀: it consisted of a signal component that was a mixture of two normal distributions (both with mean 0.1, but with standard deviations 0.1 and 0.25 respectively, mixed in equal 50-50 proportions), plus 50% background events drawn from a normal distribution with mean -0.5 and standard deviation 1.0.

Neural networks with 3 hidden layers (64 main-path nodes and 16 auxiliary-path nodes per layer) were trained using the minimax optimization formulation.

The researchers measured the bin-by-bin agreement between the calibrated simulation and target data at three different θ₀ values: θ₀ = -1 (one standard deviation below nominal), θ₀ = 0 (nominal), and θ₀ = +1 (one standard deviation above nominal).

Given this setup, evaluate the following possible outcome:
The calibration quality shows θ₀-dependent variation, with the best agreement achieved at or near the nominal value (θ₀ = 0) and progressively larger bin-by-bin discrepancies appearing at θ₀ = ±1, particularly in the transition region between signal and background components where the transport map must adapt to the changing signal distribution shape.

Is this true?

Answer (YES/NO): NO